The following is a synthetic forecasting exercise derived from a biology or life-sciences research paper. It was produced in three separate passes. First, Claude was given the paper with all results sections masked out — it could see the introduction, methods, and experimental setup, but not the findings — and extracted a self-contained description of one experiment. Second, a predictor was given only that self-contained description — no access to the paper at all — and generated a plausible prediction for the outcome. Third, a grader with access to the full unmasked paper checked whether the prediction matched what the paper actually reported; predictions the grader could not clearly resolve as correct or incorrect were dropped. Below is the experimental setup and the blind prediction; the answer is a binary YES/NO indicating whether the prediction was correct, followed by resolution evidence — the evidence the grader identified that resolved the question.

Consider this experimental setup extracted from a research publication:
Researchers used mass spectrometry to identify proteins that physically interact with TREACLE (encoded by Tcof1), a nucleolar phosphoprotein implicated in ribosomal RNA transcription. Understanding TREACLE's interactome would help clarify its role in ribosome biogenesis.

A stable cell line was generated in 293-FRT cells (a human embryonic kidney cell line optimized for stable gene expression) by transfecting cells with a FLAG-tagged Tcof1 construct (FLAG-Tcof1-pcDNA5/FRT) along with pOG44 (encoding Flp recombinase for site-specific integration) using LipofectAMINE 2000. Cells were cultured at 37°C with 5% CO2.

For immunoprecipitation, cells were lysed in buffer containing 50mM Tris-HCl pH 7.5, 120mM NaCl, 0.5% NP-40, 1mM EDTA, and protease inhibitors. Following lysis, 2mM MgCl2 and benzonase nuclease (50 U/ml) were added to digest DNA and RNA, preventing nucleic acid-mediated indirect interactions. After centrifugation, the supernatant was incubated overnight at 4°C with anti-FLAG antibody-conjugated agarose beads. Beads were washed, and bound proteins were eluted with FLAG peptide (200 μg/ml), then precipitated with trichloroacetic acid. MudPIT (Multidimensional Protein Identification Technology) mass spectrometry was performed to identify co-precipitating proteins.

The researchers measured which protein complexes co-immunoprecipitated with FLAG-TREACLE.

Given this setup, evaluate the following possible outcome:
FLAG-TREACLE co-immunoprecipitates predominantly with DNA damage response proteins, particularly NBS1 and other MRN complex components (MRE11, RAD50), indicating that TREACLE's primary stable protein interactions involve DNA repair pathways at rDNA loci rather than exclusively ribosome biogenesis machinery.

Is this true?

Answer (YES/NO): NO